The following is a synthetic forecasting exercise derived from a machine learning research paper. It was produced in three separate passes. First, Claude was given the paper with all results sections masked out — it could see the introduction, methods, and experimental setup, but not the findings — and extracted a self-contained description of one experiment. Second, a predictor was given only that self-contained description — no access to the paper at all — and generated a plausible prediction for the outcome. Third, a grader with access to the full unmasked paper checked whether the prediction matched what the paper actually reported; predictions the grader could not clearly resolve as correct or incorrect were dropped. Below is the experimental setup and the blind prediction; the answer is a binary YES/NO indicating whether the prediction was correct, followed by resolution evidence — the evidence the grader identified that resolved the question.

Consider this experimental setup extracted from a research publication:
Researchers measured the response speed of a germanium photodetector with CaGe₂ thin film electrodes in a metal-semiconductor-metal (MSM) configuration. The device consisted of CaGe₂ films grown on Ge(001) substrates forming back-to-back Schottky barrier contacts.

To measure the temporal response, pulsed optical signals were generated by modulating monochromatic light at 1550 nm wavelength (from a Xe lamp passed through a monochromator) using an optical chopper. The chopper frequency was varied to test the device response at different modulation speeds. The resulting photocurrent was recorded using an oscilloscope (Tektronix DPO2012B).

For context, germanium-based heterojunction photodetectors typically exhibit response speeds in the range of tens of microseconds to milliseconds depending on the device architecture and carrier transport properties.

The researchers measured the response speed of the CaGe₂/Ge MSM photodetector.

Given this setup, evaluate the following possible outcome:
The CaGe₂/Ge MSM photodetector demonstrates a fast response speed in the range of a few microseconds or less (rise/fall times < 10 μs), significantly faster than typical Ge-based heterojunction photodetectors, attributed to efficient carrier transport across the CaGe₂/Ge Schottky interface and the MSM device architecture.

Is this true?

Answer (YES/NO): NO